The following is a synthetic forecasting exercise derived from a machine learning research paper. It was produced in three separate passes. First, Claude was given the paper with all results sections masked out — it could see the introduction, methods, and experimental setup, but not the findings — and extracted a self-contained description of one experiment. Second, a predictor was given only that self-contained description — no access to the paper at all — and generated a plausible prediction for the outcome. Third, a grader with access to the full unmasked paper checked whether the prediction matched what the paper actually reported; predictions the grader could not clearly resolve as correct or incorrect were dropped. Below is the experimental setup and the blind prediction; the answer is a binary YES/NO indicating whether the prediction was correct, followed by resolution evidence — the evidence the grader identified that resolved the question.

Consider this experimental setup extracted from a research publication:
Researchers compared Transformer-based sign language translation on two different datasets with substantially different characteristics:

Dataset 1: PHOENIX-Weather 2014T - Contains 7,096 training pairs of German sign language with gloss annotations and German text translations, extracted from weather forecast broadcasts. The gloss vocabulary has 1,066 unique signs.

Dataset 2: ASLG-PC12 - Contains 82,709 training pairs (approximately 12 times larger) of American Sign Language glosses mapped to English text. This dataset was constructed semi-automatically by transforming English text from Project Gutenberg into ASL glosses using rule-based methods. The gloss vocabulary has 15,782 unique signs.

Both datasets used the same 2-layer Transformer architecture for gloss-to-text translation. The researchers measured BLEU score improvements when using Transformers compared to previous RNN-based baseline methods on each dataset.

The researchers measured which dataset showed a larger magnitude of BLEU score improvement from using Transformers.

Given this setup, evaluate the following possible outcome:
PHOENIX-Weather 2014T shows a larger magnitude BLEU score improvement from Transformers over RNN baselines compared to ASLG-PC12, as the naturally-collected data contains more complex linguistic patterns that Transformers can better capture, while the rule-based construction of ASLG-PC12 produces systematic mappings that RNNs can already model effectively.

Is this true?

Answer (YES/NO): NO